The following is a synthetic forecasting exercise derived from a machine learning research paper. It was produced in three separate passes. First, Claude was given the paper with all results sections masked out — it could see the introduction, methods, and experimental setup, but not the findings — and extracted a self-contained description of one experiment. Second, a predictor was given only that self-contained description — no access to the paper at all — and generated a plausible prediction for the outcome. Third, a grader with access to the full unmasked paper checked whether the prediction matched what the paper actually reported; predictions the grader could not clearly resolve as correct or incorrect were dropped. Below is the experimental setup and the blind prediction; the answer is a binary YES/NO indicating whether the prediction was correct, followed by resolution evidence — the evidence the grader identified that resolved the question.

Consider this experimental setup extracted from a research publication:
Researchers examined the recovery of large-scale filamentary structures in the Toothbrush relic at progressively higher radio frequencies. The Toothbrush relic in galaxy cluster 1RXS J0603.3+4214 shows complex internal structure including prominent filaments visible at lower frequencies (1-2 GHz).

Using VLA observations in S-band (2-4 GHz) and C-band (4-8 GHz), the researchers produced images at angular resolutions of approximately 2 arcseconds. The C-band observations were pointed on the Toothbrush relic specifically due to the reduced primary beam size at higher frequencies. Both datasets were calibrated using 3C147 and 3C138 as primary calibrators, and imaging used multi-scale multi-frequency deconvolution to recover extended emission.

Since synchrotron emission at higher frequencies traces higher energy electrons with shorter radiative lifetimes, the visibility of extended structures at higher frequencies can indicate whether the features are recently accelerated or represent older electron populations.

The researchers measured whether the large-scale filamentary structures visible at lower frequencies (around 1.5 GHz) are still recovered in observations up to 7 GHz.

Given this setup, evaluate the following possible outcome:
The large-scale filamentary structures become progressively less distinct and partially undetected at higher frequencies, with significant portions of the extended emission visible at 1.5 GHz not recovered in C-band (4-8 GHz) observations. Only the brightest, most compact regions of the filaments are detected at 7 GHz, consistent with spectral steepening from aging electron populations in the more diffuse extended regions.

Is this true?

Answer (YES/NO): NO